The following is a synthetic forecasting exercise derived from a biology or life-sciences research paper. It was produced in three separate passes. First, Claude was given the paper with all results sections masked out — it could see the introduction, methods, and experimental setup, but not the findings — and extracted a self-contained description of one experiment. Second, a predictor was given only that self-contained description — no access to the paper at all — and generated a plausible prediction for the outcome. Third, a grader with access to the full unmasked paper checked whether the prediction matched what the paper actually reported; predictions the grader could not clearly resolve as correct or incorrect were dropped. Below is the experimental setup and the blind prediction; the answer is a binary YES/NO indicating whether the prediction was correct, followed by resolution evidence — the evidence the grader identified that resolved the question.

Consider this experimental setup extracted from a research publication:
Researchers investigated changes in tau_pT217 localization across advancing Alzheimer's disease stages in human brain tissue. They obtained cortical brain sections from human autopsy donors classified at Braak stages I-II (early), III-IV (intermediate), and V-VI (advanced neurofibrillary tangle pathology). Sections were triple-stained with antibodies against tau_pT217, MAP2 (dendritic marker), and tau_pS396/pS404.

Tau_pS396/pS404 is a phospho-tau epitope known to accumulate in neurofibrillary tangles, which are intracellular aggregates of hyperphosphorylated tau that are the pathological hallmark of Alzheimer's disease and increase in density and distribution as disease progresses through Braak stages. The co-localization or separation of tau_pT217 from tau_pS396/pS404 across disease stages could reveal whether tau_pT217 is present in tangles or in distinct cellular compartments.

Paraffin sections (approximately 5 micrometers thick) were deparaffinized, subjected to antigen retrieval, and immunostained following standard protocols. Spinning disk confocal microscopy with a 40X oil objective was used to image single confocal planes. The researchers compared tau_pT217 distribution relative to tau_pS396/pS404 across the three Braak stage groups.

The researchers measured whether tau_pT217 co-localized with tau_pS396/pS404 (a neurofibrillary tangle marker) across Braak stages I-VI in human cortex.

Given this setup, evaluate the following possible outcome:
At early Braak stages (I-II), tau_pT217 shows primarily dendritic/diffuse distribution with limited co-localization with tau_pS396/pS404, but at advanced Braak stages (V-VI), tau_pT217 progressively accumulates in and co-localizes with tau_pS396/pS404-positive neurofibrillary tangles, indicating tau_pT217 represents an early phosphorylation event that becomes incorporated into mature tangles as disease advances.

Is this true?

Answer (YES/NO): NO